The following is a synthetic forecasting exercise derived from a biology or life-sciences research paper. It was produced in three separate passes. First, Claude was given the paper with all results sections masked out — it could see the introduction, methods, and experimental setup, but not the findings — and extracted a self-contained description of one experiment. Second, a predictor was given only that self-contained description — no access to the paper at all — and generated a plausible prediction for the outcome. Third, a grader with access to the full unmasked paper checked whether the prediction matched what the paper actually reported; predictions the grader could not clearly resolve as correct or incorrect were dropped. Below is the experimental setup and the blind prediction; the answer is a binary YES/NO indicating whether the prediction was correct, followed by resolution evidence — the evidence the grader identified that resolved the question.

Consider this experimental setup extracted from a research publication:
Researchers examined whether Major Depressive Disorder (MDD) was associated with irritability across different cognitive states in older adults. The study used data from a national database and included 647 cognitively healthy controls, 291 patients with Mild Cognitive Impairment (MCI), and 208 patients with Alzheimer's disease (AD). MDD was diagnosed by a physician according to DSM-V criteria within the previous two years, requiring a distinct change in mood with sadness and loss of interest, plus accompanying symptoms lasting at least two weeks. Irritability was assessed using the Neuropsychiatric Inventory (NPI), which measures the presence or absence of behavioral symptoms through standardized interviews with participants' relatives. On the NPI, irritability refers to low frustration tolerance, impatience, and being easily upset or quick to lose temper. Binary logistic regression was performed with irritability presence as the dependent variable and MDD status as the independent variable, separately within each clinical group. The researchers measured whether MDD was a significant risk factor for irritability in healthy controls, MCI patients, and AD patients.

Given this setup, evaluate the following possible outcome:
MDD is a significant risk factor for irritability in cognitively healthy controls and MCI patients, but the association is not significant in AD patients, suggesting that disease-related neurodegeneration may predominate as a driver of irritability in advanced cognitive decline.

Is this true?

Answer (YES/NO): NO